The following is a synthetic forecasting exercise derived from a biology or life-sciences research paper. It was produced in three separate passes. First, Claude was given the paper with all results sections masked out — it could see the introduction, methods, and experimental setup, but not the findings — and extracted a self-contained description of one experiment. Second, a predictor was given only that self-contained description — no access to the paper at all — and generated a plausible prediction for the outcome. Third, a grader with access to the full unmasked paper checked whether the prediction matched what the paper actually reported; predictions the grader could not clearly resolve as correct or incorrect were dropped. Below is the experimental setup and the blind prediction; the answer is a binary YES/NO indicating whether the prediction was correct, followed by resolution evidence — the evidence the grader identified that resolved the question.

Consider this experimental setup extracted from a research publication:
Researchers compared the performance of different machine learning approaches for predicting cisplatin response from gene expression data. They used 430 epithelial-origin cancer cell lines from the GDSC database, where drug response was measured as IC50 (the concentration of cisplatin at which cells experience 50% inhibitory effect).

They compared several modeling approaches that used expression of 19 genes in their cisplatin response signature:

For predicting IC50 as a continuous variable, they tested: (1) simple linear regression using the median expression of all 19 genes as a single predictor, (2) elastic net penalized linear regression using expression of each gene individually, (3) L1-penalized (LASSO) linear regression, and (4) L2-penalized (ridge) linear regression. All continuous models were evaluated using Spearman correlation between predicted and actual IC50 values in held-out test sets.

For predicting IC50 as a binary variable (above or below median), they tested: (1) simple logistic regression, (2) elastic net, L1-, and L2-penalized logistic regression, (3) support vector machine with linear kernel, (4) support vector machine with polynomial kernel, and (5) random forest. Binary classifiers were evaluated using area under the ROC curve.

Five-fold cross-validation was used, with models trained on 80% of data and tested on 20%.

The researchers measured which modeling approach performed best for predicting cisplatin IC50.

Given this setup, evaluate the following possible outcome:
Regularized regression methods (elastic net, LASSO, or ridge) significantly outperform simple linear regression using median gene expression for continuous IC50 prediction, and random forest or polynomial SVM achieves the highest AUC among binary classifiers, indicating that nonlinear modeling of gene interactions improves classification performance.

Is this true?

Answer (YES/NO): NO